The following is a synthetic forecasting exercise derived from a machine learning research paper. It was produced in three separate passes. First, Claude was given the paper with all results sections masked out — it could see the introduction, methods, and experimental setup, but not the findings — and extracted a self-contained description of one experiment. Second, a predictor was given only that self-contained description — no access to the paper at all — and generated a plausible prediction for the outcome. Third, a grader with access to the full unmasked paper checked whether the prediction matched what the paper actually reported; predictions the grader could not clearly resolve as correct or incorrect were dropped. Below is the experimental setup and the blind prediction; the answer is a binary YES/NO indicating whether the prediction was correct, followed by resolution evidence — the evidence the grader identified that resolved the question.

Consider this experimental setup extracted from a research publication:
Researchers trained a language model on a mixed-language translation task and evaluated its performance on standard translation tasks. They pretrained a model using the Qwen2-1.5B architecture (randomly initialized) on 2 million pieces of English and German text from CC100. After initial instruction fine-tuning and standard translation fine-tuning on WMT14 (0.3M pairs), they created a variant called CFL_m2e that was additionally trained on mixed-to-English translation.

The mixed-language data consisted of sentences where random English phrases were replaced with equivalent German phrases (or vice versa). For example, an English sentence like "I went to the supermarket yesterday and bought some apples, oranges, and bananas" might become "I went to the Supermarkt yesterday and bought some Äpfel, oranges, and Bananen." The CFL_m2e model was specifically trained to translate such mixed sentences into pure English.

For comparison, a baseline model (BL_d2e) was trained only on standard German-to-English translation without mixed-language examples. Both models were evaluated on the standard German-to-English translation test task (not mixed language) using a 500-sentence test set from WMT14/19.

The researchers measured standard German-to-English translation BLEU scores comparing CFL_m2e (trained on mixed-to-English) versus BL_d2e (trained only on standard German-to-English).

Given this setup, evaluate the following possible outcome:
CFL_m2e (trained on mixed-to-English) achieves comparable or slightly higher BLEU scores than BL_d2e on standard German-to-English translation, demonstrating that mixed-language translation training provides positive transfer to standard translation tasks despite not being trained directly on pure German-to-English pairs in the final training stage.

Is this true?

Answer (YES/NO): NO